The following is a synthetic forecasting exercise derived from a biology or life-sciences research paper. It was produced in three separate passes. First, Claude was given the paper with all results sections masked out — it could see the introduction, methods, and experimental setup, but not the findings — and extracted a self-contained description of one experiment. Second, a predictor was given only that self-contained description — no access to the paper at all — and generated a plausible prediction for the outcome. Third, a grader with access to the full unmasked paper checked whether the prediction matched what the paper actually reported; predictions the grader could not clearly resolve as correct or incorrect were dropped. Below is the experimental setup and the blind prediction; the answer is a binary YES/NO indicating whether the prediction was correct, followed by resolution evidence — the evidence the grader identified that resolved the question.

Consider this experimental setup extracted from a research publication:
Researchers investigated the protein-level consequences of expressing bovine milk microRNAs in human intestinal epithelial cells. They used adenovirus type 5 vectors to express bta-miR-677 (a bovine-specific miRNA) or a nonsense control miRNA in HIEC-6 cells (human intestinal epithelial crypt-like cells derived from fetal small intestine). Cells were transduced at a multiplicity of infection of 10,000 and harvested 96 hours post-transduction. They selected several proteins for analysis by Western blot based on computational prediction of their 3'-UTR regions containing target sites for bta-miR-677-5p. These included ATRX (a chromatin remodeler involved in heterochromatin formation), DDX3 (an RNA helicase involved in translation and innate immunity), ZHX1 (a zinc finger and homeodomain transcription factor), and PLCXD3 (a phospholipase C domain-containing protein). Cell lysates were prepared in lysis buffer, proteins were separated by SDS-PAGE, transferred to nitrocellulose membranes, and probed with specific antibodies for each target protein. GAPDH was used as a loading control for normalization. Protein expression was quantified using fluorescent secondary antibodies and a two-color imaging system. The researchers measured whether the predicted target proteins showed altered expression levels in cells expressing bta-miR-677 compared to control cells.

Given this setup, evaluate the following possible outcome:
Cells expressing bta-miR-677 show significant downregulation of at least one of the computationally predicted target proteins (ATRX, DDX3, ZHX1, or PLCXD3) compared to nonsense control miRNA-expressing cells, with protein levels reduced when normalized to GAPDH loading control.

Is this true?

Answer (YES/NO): YES